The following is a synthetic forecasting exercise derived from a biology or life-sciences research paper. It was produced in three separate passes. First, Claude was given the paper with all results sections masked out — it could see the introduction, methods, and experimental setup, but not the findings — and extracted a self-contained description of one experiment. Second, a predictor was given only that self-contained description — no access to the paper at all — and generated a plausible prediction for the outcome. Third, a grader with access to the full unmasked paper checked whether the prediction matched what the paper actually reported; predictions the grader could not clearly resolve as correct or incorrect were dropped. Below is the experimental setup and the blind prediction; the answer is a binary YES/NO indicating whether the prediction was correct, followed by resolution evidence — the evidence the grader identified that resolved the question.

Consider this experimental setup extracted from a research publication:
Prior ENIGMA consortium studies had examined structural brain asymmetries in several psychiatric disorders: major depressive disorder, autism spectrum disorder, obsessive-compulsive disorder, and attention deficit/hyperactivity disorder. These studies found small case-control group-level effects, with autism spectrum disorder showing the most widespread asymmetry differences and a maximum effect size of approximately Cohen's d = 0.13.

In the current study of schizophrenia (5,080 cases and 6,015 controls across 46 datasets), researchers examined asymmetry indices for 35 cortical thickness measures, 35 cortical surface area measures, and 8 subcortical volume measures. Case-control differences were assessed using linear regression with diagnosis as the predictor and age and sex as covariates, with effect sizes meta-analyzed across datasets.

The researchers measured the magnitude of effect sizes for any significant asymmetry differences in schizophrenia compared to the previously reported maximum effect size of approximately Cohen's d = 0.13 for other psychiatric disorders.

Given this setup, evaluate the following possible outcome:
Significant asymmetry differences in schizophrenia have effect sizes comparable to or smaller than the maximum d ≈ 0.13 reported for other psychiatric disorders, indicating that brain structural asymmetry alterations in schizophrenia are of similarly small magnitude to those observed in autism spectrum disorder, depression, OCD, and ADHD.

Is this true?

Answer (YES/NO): YES